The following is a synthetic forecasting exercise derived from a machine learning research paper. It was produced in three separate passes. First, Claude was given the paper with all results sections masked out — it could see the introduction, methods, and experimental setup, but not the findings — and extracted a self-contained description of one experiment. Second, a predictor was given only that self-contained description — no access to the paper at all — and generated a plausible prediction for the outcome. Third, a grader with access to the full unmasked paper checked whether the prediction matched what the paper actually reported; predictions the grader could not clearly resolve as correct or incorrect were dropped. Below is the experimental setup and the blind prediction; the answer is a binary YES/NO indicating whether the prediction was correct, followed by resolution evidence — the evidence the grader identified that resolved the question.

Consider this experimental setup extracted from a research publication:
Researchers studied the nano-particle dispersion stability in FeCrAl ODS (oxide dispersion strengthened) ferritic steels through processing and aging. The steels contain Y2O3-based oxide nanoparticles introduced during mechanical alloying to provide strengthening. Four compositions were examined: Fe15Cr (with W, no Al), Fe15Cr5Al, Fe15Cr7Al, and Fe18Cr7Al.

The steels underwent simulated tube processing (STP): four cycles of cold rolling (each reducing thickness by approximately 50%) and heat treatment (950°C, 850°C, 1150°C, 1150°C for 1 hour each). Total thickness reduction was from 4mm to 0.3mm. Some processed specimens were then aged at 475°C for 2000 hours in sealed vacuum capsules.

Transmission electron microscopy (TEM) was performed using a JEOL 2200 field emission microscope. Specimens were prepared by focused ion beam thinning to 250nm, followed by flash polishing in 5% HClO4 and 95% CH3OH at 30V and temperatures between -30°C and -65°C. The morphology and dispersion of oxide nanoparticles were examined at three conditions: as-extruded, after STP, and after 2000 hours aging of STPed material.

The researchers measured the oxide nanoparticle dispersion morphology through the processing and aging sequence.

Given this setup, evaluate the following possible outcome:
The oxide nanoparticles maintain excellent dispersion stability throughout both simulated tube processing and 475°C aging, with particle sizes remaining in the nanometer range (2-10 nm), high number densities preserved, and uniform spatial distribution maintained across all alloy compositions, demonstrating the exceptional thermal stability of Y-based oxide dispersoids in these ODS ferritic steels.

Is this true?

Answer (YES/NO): NO